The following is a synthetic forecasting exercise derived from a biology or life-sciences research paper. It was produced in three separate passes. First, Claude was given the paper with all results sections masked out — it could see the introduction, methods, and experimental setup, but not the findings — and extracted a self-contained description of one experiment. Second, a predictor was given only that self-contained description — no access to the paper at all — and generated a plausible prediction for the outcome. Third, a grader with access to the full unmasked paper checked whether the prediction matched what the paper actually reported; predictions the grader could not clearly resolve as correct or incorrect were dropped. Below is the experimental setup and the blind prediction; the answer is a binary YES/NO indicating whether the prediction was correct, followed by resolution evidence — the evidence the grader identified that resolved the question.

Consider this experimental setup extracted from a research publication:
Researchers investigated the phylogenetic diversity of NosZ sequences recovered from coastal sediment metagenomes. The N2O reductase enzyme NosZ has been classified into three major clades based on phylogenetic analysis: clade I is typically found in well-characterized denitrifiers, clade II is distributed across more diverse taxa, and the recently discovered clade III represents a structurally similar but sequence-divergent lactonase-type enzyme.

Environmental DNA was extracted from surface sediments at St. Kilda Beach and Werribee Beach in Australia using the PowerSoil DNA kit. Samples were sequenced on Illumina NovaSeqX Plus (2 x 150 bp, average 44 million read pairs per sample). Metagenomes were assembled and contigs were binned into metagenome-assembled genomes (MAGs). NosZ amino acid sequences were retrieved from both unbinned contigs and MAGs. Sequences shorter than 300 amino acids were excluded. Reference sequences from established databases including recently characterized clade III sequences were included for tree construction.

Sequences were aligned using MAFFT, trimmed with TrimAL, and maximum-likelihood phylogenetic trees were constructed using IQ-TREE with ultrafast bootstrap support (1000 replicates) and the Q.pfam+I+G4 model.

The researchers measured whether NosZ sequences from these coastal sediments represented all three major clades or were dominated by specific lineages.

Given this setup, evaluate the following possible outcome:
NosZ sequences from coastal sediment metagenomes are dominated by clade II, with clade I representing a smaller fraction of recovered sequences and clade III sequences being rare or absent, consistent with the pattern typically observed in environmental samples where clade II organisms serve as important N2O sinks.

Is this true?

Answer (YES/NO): YES